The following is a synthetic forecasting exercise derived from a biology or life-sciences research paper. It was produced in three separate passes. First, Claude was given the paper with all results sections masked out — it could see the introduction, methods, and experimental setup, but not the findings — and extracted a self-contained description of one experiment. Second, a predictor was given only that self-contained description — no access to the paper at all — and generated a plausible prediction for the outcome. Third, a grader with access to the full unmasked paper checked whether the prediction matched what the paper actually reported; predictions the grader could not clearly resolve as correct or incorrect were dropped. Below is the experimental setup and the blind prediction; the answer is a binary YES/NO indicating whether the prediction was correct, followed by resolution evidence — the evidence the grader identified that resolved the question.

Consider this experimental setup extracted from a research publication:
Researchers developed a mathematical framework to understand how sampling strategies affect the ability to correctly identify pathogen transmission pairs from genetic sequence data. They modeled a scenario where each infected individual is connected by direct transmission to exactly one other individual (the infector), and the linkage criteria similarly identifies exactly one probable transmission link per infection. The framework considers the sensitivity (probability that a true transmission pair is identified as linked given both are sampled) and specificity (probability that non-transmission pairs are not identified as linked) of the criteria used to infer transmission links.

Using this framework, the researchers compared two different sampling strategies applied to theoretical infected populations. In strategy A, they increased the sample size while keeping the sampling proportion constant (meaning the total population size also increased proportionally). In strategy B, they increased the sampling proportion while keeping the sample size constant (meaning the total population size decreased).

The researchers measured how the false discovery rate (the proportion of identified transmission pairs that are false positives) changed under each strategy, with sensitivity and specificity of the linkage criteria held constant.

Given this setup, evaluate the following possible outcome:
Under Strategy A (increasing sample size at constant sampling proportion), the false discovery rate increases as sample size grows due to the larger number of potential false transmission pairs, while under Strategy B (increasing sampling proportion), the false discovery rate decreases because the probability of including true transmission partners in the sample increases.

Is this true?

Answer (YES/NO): YES